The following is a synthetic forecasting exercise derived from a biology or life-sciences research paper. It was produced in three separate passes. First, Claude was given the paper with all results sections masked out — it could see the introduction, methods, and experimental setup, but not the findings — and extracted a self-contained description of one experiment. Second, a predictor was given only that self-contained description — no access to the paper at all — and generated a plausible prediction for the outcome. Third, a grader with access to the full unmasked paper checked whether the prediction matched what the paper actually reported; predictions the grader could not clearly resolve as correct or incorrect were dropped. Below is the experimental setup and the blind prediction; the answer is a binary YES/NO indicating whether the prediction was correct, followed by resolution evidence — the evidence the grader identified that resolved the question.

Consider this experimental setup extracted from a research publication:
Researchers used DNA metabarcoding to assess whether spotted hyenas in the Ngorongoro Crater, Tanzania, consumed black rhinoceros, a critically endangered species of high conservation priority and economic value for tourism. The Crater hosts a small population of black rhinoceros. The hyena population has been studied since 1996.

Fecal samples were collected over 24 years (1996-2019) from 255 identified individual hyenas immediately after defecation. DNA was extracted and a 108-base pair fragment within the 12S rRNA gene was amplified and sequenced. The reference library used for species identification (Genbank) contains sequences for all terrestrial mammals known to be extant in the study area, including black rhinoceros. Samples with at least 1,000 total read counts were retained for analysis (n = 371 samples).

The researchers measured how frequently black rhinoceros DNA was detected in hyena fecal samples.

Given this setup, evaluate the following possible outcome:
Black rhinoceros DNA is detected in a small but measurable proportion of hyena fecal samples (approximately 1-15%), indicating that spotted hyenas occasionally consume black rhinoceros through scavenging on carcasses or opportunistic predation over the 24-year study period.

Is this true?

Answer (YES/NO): NO